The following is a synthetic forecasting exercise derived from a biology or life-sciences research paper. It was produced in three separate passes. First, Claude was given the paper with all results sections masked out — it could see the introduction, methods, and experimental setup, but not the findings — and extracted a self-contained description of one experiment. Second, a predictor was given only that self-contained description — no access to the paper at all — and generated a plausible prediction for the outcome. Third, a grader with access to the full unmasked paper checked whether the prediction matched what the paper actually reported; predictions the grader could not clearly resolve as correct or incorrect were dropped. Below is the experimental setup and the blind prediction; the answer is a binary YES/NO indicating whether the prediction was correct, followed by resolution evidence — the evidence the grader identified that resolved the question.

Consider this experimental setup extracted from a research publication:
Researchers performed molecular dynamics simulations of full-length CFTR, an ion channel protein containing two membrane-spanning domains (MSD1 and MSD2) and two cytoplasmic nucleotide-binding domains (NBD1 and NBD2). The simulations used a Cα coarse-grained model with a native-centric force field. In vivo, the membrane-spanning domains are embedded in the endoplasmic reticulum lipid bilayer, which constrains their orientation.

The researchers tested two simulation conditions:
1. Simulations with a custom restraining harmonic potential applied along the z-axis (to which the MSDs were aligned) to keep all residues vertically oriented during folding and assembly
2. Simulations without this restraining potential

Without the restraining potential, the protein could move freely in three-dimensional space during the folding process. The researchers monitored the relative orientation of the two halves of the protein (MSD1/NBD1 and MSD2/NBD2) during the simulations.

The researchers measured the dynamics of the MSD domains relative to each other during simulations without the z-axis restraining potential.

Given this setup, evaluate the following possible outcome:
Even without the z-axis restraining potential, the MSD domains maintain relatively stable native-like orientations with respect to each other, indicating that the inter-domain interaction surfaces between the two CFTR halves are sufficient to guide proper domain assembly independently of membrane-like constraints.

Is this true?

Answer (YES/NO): NO